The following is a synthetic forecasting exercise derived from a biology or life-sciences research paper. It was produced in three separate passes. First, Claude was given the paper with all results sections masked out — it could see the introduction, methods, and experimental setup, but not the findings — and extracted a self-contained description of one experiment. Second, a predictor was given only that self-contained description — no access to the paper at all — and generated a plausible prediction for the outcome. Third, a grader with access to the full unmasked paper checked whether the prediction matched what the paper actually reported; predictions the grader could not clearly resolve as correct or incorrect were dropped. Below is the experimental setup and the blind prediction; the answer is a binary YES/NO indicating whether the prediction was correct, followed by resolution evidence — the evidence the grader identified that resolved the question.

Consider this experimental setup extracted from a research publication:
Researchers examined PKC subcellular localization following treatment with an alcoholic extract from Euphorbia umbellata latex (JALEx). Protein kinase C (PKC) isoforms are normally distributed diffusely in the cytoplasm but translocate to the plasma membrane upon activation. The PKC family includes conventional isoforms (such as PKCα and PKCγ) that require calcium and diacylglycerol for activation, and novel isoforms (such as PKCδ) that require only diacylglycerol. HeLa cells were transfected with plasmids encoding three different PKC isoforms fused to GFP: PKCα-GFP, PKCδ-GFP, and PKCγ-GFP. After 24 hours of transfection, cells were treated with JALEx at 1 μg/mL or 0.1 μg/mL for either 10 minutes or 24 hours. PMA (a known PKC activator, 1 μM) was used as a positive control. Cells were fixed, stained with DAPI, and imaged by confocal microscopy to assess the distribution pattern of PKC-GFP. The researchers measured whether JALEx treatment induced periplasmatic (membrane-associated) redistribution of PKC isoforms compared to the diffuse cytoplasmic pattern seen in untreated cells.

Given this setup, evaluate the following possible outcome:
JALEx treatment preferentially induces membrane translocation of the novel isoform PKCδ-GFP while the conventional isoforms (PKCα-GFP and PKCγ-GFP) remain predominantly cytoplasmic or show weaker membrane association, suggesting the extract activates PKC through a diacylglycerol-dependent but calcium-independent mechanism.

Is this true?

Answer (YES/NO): NO